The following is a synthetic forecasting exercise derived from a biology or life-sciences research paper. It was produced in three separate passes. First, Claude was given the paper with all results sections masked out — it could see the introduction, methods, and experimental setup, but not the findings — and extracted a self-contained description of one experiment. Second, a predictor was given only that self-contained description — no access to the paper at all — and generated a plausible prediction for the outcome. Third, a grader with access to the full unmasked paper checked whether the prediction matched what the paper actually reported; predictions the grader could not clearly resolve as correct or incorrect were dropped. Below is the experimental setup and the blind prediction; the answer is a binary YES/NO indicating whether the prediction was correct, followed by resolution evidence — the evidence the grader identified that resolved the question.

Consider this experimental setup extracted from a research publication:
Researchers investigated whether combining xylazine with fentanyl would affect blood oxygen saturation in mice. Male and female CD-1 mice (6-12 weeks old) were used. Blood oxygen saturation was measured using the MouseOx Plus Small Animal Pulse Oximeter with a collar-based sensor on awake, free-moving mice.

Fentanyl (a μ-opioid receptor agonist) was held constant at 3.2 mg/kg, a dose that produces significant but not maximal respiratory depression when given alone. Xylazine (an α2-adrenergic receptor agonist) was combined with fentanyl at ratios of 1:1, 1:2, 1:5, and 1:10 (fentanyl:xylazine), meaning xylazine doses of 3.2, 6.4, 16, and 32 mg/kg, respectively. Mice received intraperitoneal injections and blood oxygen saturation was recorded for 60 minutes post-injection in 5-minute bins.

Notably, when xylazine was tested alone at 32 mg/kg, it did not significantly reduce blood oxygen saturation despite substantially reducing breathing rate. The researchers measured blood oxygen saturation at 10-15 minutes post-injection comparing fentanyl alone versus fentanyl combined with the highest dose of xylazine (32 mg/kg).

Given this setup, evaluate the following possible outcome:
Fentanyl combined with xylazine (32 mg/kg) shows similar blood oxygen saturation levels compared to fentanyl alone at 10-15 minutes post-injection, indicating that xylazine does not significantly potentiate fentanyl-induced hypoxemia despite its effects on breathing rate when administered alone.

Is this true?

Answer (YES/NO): YES